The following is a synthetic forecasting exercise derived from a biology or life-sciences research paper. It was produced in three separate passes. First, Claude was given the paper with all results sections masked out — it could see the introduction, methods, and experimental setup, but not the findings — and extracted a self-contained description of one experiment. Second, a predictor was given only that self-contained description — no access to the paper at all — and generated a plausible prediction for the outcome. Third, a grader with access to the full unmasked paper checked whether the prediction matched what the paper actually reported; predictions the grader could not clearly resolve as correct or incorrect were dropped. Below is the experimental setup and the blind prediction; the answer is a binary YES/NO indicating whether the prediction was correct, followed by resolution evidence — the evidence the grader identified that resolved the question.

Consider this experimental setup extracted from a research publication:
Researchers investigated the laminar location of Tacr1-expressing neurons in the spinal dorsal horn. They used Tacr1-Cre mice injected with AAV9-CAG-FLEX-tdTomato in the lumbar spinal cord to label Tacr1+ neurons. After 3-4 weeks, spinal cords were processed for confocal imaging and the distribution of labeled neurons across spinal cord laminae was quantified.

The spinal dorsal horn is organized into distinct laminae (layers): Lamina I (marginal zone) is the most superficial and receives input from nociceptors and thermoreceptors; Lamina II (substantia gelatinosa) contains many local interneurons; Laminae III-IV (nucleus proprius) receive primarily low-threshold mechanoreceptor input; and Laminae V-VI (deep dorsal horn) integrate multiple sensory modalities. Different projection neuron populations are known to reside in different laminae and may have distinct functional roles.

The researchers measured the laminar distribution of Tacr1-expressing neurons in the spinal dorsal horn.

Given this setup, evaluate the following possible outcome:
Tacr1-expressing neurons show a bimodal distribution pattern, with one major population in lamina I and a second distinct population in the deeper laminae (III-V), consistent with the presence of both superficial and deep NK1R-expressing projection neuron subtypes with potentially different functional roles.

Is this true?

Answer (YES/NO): YES